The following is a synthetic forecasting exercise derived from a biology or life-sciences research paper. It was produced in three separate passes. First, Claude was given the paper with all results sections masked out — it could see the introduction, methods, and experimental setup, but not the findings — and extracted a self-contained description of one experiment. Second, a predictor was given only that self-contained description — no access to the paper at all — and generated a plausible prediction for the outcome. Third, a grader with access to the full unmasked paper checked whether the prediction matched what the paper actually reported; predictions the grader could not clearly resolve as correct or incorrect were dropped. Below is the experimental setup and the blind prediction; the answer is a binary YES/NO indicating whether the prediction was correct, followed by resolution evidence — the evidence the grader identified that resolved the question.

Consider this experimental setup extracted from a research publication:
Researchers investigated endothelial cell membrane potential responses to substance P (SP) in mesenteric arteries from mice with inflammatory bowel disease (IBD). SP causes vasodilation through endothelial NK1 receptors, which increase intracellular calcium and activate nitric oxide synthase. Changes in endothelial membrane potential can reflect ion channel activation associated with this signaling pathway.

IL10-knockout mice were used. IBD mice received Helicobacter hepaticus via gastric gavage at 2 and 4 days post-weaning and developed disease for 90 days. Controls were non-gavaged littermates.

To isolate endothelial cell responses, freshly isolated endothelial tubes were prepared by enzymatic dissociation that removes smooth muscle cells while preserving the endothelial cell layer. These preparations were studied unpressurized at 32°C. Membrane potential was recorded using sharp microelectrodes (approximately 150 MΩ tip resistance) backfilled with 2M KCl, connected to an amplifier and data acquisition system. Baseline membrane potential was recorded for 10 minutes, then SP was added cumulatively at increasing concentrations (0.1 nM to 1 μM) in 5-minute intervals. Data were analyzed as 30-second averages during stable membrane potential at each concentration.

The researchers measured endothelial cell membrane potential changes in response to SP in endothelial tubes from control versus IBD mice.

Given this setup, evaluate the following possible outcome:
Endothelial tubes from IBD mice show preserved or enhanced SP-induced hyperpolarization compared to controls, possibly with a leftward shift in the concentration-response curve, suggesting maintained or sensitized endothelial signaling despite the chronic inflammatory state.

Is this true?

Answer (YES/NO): NO